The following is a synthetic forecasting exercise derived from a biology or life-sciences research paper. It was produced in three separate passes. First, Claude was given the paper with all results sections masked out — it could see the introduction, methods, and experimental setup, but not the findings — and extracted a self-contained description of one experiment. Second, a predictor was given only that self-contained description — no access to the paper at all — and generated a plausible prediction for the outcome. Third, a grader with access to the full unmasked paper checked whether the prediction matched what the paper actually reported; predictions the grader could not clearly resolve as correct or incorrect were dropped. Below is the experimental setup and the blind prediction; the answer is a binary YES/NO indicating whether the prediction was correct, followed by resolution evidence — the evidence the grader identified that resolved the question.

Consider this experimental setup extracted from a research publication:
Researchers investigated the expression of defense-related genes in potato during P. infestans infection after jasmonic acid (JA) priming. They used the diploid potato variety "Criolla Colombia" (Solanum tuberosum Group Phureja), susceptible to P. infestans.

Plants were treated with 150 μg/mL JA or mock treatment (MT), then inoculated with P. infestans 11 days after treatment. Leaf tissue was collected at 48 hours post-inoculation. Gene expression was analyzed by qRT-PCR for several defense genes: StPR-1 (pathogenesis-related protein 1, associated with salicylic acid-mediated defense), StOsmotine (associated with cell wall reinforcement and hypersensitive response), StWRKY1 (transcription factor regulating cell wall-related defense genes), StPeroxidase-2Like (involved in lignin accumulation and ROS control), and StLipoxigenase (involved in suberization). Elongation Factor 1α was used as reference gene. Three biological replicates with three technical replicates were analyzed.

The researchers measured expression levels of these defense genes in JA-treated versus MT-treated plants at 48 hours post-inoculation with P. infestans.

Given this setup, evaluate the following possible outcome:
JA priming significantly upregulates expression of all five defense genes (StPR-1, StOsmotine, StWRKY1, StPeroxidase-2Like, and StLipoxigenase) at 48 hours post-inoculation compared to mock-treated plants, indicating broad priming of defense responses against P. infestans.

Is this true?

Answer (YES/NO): YES